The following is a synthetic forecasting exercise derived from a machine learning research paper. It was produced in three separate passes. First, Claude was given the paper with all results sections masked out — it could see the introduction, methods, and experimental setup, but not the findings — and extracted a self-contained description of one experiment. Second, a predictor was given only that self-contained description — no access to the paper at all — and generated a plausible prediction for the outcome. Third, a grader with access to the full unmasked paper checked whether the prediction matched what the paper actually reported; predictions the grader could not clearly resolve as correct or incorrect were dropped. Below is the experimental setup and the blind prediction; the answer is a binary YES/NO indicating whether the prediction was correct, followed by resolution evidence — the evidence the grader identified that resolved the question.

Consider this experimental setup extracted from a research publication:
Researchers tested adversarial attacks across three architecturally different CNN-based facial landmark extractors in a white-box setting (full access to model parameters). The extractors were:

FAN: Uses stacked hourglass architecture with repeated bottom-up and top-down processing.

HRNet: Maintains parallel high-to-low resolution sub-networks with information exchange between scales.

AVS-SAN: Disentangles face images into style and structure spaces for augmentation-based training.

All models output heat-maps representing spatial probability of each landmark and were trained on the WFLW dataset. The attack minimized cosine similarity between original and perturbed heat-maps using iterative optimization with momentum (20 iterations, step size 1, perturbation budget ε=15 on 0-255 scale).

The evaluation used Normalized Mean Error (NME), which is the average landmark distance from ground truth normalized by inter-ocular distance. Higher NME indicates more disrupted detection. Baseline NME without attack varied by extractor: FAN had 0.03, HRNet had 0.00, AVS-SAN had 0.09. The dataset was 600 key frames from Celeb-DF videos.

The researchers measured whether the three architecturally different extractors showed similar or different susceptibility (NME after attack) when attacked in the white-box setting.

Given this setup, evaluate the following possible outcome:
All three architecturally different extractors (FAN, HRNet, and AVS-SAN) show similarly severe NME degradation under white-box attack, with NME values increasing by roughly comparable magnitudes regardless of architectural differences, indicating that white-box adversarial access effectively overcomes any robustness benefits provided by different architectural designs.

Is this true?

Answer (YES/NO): YES